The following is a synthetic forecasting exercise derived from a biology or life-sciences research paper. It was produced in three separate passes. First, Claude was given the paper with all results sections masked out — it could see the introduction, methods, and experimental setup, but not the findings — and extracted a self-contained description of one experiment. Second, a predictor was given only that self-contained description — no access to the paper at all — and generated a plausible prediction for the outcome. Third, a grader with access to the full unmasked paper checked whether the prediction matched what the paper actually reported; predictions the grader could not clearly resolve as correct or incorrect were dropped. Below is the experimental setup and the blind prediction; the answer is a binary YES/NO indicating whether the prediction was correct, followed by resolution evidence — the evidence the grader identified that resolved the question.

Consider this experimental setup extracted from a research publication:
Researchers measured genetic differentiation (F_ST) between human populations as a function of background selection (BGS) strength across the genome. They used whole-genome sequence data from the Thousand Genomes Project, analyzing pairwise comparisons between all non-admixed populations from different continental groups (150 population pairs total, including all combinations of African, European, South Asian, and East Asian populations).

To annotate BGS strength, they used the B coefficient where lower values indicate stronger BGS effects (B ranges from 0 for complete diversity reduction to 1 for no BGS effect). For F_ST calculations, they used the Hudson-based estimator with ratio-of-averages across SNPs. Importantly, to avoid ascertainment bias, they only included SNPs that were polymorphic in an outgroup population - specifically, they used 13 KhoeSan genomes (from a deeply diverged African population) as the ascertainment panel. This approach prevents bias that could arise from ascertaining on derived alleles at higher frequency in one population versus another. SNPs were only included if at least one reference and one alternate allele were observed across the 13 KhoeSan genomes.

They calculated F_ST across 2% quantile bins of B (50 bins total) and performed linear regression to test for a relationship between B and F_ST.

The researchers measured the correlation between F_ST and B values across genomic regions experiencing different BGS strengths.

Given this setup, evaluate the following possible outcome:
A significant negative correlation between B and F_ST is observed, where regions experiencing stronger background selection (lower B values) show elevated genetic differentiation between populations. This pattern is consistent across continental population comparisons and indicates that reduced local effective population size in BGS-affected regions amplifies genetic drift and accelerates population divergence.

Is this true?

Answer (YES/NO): YES